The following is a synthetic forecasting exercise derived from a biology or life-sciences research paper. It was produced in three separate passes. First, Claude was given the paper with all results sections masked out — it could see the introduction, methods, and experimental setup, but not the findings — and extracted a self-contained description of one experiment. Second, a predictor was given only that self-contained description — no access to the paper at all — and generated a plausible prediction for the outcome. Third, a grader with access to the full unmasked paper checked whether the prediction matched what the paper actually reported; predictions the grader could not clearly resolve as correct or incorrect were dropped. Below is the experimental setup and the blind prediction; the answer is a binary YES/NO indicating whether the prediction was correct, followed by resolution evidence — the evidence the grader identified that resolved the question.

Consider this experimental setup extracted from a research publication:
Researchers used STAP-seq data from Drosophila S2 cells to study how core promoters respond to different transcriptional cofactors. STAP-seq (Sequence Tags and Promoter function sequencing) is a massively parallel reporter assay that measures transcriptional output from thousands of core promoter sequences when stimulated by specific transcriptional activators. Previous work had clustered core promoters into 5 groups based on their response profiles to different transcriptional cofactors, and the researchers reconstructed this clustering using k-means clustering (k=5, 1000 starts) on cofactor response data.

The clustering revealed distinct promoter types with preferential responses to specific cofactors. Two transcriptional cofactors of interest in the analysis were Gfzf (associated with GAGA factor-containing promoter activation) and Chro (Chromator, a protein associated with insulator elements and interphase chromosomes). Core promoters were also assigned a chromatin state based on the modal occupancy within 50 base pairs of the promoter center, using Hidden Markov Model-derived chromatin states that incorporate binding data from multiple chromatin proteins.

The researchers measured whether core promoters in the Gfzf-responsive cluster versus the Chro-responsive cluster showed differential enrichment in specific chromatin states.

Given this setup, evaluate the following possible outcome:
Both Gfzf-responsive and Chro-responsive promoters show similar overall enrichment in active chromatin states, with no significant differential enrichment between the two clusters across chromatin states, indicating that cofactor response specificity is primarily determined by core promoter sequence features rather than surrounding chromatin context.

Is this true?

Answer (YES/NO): NO